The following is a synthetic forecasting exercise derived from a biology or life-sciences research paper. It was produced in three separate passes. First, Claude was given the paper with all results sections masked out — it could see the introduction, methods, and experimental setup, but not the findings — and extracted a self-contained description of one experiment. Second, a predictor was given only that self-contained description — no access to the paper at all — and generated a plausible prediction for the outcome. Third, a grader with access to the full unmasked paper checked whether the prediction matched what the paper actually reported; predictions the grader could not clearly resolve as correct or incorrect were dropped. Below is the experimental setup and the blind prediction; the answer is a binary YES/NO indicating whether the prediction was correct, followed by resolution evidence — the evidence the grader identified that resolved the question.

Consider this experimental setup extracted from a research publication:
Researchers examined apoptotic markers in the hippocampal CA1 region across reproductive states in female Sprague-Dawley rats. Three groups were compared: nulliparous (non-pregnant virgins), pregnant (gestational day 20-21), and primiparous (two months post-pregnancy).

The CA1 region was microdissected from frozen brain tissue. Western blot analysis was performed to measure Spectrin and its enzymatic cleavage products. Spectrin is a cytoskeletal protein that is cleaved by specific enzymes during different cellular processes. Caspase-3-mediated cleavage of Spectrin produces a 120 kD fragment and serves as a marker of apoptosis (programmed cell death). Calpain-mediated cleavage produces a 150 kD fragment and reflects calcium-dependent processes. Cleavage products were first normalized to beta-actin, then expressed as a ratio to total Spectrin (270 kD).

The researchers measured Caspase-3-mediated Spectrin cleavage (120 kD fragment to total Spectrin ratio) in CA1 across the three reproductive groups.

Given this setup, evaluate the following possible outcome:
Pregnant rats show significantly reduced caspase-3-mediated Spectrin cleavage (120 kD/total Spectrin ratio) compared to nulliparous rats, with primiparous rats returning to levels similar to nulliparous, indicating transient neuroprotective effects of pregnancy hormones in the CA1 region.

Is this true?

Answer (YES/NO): NO